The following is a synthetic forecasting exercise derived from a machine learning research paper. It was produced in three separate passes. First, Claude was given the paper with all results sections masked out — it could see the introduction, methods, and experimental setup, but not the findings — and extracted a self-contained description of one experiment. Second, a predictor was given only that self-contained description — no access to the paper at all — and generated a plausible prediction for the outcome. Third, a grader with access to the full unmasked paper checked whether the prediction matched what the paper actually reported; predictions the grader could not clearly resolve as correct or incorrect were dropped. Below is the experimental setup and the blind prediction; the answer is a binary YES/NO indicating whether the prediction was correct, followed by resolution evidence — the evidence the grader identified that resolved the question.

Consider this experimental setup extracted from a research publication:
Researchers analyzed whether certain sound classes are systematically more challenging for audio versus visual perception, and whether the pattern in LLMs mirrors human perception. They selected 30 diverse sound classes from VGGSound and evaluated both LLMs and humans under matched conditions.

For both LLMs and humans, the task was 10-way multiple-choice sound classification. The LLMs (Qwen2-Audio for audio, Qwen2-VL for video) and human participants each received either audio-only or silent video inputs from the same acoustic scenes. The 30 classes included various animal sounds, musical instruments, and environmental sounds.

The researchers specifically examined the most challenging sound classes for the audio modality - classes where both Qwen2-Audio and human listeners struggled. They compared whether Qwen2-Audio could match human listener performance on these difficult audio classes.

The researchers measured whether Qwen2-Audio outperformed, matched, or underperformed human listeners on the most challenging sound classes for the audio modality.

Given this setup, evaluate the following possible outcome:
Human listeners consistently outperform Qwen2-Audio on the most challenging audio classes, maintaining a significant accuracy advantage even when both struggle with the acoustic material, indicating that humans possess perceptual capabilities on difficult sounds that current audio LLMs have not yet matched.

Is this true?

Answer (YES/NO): YES